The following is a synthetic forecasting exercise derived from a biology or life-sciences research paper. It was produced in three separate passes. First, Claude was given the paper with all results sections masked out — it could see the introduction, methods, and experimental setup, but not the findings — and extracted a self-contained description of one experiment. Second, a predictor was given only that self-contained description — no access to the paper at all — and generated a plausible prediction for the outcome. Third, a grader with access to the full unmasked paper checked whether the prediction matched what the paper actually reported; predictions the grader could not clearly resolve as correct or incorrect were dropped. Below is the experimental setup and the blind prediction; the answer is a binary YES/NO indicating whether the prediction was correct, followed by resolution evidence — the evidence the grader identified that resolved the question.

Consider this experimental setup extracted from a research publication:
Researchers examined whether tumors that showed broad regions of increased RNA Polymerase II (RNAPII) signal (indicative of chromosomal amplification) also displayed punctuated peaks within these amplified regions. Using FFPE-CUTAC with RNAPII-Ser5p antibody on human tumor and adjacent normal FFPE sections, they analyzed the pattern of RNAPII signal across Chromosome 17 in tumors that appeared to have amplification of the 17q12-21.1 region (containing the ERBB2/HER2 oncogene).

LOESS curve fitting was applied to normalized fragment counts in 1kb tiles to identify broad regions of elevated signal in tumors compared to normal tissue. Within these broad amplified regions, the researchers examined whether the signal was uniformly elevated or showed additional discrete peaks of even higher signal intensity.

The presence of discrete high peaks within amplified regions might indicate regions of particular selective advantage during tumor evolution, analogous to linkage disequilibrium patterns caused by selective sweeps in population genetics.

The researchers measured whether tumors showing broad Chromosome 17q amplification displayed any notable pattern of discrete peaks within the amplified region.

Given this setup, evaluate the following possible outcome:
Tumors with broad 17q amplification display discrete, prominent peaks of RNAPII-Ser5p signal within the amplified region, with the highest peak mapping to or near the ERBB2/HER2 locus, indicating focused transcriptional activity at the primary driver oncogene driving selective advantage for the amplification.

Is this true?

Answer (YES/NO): YES